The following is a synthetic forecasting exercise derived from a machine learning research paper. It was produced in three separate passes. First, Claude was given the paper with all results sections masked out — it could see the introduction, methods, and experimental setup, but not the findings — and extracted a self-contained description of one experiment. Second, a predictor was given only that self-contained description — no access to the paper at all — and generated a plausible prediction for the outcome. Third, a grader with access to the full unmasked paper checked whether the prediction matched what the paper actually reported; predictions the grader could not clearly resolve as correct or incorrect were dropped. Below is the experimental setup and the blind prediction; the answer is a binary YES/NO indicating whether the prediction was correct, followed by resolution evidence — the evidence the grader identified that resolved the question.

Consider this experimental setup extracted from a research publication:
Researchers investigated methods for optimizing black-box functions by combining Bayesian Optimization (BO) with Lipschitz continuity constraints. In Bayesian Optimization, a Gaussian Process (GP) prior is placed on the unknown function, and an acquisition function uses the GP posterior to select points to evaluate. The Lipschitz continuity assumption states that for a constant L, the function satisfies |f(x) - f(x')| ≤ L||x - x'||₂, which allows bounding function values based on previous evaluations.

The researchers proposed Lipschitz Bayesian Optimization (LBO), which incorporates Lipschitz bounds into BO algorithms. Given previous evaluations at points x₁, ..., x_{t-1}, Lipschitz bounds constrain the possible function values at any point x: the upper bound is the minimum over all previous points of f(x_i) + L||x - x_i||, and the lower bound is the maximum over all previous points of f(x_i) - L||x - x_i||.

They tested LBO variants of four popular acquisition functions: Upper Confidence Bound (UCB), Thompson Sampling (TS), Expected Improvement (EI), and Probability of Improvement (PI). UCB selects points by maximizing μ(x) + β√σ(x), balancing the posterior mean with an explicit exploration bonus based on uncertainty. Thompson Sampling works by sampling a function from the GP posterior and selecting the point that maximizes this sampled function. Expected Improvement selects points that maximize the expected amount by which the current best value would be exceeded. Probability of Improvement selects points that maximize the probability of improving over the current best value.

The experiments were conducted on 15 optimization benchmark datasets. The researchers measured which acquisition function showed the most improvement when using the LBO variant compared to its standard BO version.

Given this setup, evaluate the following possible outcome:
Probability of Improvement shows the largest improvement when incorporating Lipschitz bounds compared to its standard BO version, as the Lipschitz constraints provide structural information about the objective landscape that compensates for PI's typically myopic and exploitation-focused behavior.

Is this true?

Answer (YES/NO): NO